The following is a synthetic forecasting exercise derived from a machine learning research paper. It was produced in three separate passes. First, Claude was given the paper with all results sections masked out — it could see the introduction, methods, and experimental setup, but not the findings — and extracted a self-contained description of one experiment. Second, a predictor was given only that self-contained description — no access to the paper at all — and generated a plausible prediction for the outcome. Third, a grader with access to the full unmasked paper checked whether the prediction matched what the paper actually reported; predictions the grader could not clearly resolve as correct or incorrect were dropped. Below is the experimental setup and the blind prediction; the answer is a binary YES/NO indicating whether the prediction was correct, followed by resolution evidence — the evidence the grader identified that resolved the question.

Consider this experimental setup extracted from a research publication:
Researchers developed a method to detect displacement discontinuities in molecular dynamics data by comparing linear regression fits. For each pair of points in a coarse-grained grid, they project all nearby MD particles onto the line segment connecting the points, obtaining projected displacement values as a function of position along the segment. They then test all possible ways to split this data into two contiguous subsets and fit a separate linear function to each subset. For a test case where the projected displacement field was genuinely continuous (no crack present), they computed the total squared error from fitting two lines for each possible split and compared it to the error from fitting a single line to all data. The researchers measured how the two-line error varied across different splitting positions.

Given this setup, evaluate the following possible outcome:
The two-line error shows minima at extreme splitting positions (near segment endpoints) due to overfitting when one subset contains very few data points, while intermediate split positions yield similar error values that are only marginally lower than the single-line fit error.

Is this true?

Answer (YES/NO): NO